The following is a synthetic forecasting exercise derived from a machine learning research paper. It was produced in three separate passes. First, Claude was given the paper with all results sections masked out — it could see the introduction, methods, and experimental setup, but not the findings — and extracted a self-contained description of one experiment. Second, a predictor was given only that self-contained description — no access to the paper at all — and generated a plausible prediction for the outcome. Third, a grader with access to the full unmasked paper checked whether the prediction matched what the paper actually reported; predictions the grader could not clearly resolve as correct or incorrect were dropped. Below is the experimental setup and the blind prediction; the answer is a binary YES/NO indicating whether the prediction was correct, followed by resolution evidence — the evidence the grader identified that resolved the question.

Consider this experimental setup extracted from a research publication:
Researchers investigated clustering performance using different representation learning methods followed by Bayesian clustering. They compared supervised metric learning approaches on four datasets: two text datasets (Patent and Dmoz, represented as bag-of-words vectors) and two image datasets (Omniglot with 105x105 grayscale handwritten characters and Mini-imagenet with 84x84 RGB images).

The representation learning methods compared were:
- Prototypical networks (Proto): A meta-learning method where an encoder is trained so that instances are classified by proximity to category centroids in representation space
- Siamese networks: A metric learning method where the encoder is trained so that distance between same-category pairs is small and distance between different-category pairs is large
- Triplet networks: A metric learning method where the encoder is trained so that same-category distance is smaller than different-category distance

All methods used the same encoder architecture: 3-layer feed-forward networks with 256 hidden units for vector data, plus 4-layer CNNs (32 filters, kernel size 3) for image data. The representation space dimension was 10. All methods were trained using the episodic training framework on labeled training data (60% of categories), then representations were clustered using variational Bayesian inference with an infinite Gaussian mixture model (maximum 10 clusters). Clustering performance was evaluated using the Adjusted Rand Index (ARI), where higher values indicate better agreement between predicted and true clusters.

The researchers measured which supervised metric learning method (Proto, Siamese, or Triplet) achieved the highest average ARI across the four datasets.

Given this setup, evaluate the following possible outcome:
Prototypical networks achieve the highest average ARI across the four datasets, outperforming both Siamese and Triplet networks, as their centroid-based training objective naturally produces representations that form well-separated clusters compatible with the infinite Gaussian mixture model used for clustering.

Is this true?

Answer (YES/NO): YES